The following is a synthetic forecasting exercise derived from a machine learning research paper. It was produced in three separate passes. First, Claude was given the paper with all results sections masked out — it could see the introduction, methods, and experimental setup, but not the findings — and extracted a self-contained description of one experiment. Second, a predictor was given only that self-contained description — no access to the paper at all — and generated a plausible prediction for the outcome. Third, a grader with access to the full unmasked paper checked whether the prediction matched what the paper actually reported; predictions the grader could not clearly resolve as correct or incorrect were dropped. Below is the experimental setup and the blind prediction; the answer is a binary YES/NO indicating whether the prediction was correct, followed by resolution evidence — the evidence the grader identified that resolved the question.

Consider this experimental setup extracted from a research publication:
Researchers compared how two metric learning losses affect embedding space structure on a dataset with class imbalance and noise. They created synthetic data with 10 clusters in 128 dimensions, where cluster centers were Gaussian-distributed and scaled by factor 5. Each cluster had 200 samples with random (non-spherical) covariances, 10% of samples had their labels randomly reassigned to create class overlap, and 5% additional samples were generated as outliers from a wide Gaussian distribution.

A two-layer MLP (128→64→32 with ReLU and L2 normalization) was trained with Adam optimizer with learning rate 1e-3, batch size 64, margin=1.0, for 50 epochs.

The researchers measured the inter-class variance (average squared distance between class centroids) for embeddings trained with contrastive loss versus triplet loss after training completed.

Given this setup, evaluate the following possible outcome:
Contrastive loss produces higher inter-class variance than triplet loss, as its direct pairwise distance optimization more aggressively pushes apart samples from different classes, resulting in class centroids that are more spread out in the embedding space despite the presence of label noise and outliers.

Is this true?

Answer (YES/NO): NO